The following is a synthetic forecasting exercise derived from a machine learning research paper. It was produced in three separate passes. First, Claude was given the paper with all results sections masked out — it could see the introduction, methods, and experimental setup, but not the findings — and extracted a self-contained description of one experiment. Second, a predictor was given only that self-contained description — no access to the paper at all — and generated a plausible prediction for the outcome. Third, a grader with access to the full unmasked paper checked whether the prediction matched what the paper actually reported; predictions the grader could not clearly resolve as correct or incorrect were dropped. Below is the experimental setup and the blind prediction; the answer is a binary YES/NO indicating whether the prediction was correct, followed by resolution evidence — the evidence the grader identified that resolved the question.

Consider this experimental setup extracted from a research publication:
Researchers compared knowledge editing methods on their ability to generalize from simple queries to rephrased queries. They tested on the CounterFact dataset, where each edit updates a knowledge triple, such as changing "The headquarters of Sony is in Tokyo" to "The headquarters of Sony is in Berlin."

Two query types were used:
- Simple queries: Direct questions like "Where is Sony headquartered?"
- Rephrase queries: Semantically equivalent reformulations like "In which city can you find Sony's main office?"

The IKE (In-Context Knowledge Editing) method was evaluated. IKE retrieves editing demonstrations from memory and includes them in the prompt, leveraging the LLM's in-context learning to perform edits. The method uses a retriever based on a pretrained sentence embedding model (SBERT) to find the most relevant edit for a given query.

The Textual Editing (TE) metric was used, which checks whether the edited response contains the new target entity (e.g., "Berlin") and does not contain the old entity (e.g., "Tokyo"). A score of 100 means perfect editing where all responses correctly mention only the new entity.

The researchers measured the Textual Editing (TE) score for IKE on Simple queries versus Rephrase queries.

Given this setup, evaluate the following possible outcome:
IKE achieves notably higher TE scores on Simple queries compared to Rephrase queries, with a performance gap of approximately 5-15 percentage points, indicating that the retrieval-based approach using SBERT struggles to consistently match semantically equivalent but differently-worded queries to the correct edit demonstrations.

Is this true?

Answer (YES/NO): YES